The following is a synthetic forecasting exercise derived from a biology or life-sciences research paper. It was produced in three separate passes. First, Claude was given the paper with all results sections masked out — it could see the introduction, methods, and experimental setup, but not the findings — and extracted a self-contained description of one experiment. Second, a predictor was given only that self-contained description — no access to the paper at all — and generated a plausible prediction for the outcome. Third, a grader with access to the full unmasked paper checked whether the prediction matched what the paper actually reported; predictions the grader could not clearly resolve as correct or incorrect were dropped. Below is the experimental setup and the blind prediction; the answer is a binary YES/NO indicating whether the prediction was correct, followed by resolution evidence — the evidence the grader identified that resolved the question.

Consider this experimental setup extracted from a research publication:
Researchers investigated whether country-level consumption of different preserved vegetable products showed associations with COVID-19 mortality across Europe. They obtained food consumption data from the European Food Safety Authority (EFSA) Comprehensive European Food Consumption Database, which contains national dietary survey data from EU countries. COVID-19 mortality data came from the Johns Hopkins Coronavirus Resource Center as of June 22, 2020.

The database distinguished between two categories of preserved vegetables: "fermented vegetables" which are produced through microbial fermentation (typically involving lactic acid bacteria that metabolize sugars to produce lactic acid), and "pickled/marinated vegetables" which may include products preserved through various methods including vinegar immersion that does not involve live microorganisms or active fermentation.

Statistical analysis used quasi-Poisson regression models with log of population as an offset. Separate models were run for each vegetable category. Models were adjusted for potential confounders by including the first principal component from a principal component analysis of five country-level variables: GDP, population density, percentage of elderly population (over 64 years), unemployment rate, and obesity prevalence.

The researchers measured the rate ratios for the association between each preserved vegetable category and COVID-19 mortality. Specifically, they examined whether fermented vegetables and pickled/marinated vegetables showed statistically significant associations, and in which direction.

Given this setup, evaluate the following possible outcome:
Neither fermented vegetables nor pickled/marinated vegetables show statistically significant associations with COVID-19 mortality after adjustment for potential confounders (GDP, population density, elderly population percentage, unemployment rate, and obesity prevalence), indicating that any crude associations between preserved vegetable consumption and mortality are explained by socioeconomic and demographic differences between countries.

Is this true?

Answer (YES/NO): NO